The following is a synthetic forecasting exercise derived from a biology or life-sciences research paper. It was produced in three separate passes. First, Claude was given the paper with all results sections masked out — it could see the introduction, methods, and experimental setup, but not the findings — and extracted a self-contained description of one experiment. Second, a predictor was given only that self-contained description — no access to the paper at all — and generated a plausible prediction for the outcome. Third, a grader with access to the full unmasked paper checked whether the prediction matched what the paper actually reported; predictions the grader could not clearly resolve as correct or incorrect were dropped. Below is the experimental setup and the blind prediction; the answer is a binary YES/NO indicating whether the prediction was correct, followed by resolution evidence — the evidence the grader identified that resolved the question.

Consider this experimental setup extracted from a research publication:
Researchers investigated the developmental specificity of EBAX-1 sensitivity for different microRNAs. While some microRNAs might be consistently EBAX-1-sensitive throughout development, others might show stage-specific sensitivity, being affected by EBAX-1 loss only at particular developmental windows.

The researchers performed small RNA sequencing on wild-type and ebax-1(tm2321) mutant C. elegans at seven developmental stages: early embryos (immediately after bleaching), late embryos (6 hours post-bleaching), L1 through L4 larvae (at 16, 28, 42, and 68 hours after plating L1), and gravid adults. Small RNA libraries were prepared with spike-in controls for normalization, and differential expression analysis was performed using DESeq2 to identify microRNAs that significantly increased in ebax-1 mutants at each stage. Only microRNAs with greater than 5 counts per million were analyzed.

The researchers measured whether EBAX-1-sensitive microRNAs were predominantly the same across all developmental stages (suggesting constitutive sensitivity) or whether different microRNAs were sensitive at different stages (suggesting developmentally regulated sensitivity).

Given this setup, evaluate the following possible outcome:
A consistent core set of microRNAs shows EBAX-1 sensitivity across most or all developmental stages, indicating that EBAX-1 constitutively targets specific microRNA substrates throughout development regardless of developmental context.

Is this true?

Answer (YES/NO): NO